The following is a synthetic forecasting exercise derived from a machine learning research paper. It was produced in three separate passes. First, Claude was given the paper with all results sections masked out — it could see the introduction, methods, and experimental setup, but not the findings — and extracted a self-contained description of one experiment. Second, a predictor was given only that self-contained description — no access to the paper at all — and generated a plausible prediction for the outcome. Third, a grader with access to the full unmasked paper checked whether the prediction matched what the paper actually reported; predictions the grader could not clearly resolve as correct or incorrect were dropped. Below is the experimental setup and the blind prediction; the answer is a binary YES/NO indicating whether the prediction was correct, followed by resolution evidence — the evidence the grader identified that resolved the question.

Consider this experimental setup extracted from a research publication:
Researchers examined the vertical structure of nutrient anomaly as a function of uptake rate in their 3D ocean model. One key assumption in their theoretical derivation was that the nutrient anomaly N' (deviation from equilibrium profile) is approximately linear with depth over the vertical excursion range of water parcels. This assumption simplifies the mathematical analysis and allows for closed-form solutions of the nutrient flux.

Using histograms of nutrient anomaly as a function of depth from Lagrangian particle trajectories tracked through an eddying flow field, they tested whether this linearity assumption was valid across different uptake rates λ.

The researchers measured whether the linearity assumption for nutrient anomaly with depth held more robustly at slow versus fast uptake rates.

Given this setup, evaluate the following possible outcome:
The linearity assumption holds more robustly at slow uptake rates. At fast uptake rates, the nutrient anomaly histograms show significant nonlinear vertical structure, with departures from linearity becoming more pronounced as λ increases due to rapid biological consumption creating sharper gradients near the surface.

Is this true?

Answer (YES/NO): NO